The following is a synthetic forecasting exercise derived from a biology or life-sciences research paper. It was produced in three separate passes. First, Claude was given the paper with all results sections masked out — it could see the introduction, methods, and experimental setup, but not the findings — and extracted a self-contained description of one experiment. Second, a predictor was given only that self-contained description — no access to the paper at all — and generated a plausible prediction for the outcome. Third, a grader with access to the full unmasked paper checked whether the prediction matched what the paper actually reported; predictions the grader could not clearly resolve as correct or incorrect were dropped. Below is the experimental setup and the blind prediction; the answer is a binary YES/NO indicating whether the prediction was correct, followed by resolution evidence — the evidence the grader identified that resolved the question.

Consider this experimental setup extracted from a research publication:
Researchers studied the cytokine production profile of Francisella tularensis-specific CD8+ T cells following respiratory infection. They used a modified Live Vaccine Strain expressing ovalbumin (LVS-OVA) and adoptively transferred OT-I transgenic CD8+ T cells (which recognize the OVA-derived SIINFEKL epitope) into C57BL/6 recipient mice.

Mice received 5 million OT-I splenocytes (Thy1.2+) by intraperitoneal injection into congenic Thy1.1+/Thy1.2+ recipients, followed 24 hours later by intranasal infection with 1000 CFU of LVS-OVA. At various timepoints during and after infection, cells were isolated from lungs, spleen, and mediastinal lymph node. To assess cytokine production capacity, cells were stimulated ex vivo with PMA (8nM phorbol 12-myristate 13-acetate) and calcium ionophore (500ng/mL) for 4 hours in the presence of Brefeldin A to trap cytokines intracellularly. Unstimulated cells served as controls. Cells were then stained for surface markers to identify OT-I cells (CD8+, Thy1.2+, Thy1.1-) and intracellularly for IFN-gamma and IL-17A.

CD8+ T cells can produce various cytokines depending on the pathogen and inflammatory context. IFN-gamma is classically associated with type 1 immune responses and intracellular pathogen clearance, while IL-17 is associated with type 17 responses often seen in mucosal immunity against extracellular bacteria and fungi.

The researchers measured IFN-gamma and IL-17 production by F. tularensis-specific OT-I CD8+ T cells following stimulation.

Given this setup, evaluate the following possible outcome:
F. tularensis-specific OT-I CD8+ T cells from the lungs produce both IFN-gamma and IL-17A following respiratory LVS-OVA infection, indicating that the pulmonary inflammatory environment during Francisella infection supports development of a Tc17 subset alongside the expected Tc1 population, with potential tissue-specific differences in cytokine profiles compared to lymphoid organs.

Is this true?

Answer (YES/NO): NO